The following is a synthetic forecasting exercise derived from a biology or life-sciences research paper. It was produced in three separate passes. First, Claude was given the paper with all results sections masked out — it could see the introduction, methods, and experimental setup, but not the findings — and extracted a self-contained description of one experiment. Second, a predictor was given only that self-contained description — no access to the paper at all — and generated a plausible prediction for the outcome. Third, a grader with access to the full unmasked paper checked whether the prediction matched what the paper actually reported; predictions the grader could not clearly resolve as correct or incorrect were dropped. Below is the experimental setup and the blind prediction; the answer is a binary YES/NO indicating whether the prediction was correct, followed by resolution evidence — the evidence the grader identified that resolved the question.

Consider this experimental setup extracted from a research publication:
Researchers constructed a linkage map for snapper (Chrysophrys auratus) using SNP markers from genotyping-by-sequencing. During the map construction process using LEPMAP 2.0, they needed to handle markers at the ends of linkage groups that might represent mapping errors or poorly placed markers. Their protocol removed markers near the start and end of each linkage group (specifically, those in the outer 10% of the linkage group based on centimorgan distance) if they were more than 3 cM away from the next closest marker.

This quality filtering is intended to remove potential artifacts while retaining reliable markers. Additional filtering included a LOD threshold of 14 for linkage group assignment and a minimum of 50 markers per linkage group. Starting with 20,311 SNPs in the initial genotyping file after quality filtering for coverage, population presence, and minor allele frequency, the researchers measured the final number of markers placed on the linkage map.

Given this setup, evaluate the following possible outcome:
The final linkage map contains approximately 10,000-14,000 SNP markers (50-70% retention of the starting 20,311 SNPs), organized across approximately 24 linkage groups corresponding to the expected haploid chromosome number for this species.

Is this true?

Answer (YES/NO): YES